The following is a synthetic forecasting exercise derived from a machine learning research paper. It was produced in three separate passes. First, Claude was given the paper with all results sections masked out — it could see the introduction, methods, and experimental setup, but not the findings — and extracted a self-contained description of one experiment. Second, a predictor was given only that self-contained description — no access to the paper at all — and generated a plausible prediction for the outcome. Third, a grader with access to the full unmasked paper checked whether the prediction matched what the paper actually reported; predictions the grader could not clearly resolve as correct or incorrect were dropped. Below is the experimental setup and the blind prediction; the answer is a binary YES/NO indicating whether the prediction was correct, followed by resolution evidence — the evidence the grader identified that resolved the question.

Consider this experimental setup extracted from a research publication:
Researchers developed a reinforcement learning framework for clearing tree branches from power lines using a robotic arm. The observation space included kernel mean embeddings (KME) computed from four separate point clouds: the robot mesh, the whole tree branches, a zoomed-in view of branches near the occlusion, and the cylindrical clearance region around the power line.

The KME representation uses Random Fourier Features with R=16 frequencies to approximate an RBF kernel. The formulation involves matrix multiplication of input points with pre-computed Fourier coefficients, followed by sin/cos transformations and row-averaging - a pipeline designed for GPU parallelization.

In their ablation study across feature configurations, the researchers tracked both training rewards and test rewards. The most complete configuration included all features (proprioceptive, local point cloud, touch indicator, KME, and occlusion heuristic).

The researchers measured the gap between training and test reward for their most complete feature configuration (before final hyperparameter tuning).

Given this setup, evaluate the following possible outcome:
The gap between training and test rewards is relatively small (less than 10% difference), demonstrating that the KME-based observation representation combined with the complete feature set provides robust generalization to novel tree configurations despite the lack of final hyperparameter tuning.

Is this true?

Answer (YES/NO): YES